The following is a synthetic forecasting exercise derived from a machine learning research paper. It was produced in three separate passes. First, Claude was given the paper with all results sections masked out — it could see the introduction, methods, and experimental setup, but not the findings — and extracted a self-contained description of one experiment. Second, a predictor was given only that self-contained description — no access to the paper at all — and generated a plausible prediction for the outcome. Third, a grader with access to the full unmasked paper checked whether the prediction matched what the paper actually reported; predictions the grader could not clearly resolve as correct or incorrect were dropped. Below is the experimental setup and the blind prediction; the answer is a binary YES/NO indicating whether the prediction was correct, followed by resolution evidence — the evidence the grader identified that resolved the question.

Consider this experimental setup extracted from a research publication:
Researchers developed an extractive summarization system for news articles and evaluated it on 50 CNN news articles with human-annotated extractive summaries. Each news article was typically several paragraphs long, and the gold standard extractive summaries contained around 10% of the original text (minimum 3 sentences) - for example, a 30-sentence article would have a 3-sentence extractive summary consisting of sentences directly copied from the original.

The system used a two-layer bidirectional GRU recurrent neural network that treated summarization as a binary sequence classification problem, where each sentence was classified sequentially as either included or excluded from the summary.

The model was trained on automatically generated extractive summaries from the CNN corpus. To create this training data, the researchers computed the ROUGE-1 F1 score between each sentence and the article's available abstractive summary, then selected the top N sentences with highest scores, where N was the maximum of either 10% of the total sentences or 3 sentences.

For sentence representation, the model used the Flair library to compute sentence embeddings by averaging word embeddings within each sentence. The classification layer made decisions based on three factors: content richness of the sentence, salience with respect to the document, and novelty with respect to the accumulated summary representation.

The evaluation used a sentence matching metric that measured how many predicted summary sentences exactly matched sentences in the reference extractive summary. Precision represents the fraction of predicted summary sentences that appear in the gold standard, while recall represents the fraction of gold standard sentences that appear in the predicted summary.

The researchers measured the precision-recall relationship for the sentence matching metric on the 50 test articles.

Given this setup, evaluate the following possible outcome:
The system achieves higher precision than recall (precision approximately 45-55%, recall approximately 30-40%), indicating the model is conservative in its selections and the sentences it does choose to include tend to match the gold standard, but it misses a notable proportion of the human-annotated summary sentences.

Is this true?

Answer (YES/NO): NO